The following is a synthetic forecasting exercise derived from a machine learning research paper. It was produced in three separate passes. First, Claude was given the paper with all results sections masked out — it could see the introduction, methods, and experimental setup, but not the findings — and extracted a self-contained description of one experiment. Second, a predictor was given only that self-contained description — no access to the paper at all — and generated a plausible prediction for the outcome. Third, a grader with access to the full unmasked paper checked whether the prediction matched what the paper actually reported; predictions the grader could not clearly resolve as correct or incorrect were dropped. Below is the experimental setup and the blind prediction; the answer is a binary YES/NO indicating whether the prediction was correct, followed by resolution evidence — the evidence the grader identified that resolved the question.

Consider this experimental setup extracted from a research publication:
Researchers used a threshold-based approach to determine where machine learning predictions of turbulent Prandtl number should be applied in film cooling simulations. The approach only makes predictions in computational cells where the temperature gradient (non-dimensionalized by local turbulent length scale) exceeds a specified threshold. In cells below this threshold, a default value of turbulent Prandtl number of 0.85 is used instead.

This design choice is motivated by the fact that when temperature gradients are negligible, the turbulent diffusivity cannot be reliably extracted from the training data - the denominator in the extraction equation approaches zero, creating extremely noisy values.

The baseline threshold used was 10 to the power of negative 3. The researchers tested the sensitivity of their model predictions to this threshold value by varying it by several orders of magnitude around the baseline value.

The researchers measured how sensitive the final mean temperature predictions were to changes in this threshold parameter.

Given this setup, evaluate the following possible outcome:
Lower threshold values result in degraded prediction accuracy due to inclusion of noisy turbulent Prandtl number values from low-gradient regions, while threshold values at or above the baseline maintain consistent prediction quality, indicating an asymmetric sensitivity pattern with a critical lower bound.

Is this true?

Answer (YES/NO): NO